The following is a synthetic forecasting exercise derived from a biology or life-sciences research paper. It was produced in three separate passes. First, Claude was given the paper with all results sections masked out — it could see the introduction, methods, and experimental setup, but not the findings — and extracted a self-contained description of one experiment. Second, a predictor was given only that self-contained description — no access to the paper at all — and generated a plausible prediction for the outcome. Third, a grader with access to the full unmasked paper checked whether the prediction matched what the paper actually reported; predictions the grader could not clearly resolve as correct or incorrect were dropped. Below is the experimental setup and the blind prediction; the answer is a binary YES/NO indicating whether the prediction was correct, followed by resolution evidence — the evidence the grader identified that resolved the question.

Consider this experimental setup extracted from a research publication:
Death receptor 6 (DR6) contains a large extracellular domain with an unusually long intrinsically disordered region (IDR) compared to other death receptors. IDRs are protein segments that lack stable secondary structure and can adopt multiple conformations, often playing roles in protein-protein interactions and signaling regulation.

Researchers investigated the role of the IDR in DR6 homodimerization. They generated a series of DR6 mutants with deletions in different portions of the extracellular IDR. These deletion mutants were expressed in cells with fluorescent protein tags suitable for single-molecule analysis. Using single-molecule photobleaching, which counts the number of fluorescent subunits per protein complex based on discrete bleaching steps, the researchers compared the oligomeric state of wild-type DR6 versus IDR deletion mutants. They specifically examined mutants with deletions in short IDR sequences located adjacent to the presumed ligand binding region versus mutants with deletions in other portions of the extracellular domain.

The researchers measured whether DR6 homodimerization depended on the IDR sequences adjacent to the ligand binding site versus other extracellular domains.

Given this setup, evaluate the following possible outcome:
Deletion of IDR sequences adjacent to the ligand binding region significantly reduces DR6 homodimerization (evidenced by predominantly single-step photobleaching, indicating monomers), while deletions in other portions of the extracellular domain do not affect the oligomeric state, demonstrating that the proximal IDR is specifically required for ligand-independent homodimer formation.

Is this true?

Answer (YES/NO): NO